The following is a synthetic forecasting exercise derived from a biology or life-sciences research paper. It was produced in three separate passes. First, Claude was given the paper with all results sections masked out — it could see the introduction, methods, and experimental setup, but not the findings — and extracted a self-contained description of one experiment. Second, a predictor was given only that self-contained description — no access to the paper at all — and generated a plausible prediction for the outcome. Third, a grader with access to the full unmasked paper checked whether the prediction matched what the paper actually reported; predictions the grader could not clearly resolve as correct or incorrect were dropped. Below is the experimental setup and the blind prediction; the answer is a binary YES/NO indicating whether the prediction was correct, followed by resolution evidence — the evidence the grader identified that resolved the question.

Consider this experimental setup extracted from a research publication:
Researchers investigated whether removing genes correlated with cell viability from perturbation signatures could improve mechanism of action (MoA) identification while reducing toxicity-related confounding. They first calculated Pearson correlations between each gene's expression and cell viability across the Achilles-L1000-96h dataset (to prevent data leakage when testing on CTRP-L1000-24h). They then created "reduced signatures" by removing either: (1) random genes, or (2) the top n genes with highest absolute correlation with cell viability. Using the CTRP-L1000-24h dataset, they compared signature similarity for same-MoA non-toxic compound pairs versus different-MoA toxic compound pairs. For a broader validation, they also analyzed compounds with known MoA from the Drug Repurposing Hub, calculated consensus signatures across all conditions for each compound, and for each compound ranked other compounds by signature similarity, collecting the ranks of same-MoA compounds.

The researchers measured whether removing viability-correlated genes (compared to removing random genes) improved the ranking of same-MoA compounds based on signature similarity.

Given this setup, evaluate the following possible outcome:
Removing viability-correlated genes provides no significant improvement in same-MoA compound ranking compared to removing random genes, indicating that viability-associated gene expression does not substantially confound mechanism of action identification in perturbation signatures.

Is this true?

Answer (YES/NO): NO